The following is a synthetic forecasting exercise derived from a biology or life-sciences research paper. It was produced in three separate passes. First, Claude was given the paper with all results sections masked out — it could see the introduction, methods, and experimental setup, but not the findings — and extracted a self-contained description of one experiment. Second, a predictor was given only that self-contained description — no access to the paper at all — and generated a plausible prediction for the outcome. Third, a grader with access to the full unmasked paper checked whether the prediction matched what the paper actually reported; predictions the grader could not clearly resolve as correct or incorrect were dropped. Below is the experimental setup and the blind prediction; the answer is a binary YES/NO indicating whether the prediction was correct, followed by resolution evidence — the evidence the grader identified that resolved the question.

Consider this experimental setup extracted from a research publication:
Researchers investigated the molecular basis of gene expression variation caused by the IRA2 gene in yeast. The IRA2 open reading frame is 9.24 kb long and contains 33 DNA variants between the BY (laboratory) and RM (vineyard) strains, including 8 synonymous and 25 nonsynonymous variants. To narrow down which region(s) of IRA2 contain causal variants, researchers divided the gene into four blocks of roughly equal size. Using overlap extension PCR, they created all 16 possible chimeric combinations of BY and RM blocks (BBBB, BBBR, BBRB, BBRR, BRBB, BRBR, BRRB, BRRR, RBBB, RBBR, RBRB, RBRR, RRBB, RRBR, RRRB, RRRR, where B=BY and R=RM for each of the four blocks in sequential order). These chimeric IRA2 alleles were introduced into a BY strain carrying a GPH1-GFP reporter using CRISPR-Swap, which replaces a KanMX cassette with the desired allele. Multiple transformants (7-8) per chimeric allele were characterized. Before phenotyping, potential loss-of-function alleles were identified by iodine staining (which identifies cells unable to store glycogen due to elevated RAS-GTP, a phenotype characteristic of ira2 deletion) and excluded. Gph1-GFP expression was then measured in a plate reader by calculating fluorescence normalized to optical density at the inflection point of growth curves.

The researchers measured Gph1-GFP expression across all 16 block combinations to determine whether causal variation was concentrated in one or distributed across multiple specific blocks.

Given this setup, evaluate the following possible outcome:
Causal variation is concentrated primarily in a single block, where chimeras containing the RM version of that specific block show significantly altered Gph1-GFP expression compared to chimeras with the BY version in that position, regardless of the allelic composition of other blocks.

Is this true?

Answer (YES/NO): NO